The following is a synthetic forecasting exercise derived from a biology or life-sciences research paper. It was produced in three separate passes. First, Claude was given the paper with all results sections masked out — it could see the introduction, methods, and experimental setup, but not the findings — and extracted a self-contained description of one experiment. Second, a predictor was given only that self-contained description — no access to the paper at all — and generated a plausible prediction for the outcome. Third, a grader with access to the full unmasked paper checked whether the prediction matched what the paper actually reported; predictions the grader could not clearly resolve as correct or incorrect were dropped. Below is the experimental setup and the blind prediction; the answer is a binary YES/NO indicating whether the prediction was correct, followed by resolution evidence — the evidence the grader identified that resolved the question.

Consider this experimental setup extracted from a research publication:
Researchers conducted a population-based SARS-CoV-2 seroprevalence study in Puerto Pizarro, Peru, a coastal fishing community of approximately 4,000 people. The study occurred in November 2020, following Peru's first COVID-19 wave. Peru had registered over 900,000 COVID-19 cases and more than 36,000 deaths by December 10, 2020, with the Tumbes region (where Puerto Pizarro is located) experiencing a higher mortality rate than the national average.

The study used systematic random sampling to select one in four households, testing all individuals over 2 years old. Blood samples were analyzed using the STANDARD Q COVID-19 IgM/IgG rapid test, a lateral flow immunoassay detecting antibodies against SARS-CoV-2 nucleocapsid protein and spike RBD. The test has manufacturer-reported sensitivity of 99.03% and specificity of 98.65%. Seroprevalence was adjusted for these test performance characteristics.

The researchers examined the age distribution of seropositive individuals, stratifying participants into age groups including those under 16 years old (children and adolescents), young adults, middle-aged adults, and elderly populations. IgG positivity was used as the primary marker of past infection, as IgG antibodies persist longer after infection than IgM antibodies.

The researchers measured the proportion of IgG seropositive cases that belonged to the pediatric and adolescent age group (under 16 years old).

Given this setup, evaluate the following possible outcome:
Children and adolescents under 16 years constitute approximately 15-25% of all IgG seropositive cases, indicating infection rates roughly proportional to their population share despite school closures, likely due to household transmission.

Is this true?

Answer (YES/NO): YES